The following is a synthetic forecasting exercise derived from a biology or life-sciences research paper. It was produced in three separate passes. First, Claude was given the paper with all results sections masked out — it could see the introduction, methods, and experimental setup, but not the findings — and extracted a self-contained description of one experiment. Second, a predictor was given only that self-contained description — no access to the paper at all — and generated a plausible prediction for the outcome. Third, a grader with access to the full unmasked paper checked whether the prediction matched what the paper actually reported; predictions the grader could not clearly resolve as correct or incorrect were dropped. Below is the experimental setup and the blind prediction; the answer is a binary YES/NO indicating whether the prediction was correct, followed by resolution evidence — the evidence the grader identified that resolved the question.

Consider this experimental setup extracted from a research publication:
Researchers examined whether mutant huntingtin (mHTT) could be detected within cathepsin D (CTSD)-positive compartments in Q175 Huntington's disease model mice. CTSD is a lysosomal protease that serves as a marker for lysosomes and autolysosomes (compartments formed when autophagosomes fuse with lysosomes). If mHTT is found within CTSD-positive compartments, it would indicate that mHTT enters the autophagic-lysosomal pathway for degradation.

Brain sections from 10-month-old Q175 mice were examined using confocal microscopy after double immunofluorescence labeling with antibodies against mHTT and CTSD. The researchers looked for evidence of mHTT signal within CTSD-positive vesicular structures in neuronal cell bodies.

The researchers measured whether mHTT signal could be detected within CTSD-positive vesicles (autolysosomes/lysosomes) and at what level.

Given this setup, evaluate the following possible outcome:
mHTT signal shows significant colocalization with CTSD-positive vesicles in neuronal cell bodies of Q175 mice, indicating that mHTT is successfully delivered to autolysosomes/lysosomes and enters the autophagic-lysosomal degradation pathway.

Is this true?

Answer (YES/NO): YES